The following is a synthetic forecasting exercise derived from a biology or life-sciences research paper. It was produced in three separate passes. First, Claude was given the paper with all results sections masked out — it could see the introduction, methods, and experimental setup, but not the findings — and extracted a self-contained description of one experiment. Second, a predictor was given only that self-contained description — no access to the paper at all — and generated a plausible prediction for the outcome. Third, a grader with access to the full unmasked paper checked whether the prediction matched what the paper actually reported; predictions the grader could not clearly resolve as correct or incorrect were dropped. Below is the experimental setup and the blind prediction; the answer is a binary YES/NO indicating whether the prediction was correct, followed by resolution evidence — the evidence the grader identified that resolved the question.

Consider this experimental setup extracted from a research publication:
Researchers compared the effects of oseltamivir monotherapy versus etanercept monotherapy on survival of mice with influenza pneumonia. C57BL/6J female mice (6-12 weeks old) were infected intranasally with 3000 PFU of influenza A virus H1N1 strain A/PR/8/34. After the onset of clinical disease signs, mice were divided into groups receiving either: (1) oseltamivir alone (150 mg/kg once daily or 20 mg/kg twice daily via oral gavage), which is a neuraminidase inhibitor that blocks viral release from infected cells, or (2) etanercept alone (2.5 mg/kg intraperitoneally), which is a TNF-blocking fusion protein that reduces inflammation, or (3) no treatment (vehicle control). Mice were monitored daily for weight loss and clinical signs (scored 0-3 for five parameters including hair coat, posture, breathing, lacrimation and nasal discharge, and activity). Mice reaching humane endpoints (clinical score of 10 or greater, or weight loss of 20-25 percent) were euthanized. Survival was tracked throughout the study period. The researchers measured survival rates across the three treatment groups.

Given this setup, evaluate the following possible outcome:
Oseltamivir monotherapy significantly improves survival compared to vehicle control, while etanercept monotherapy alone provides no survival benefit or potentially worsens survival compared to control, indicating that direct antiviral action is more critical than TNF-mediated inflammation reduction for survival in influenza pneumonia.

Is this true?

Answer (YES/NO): NO